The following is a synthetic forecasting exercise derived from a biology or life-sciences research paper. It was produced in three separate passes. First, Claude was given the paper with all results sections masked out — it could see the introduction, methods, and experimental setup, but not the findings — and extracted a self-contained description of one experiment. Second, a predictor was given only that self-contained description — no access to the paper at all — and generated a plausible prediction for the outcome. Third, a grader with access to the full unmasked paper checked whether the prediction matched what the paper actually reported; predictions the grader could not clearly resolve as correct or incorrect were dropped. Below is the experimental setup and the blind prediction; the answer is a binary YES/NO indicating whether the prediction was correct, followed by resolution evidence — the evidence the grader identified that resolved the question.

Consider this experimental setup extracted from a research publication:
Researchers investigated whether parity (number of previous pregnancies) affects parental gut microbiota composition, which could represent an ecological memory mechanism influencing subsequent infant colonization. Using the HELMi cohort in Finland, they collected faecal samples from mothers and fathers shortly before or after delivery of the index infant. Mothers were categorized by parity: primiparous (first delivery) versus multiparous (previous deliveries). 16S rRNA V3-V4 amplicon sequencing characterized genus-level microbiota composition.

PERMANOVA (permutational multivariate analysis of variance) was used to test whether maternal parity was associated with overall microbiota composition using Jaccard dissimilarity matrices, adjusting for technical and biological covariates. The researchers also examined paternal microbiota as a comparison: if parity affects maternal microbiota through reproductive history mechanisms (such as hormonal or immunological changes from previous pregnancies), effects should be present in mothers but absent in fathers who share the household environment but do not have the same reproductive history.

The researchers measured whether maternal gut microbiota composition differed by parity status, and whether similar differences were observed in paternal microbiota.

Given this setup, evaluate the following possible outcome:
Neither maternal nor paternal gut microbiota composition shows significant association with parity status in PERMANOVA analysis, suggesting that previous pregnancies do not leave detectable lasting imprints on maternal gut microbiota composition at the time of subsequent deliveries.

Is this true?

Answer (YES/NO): NO